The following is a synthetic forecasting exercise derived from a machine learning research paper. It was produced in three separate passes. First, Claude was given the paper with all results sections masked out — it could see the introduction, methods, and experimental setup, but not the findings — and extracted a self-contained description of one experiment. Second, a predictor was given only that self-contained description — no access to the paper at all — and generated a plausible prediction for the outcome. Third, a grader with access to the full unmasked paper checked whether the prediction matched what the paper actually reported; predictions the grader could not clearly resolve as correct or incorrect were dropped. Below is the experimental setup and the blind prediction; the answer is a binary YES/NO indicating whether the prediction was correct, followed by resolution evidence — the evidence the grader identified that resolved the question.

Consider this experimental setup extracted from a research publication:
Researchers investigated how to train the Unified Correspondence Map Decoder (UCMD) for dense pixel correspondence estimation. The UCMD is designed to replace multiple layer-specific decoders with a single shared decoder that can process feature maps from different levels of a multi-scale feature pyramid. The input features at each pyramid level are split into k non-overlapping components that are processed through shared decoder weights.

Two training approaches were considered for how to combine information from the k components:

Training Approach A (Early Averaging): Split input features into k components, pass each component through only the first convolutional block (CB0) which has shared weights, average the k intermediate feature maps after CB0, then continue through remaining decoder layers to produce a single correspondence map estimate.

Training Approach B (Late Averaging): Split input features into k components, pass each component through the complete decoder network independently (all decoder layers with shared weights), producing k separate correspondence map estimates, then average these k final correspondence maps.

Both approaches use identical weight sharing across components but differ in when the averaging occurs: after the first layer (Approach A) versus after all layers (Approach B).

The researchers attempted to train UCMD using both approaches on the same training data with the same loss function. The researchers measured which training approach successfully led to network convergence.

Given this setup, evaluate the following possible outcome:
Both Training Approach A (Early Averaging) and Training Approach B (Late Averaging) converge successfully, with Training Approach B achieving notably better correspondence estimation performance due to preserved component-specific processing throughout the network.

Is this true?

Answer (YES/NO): NO